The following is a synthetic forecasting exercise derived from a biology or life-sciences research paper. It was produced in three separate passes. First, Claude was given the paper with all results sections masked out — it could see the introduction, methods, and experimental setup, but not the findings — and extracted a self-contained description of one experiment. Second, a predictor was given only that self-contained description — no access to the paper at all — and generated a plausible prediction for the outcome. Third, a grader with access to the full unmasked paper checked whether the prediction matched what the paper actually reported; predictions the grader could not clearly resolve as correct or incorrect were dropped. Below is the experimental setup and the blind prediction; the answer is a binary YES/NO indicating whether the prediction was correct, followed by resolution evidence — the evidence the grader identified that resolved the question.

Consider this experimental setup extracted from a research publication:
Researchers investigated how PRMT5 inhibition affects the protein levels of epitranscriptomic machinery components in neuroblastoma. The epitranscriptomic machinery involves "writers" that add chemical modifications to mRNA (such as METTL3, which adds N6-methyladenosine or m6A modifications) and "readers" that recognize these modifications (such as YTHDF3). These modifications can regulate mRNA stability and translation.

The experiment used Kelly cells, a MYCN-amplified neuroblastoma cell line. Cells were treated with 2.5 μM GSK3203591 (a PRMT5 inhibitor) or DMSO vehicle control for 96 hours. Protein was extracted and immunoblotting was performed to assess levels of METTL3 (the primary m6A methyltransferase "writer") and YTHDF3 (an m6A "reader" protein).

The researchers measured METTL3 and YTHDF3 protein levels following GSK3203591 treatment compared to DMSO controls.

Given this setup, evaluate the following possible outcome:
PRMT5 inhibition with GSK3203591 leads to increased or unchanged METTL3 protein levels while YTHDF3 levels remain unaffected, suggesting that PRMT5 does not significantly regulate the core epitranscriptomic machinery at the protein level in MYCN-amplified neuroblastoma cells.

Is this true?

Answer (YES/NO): NO